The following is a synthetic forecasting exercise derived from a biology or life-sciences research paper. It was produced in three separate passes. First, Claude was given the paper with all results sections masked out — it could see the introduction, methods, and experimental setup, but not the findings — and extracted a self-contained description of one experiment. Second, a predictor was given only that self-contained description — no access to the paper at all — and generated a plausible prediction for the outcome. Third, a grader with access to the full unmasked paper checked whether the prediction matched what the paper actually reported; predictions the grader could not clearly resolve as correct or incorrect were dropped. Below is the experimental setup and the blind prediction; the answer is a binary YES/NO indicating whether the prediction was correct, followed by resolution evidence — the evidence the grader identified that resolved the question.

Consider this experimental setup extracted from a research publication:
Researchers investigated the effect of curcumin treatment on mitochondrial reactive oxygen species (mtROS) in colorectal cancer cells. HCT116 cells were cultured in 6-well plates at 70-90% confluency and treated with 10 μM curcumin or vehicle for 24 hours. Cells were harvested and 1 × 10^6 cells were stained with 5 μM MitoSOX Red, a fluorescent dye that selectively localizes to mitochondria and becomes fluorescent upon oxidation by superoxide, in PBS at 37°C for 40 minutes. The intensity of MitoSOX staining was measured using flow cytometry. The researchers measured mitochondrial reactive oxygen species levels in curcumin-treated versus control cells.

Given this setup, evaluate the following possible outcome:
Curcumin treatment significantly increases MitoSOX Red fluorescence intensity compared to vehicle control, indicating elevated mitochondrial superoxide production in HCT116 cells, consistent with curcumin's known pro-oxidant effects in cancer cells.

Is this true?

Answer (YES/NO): YES